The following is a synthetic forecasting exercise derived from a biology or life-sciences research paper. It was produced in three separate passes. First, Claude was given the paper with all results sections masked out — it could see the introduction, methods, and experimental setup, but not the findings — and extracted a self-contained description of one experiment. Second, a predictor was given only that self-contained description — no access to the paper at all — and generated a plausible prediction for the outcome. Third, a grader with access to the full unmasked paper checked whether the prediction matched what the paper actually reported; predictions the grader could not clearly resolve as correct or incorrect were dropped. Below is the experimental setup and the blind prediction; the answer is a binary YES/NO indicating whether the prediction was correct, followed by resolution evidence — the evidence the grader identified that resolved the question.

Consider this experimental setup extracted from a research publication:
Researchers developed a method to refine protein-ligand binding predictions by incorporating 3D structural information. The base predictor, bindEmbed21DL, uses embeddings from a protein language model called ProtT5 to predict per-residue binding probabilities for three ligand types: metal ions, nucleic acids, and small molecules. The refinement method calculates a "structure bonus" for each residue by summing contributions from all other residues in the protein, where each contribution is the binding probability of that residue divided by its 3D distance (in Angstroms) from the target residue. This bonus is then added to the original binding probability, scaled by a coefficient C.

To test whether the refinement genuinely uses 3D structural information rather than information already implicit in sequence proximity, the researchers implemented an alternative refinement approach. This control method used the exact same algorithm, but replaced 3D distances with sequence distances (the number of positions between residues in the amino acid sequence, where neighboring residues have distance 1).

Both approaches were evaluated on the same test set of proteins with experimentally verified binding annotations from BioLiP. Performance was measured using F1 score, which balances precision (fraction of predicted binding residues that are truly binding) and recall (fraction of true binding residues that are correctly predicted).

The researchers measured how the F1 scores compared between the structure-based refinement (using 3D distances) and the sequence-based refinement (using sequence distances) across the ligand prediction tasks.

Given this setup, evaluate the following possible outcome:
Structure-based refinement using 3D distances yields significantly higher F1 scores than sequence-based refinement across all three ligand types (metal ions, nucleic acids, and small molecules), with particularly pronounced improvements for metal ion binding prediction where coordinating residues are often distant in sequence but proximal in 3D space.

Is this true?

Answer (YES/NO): NO